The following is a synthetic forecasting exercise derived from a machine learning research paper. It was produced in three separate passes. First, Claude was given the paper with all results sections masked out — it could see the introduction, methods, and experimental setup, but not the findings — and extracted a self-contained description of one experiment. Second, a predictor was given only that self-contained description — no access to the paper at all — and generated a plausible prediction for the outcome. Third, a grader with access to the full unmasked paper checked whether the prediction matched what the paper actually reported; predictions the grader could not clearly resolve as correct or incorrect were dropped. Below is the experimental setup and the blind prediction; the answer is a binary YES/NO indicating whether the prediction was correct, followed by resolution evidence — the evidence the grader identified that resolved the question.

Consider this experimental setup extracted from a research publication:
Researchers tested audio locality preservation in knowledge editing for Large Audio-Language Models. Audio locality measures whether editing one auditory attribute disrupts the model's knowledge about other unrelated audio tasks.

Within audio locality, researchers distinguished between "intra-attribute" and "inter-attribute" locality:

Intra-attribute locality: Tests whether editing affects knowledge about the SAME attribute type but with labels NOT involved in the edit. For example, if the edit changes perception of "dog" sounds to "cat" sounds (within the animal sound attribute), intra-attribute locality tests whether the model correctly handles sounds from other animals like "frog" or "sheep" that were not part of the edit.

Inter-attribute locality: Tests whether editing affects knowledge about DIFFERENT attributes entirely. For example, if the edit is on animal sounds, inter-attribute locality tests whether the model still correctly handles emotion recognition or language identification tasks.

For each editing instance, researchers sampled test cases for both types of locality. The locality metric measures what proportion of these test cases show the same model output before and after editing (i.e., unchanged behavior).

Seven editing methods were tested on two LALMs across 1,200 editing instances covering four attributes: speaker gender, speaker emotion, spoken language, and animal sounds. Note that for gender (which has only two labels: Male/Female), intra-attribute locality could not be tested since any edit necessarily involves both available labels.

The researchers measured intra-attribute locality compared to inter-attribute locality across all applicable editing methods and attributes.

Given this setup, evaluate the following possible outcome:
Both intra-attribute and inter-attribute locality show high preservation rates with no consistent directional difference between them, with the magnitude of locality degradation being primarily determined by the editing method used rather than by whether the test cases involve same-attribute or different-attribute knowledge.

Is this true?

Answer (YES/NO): NO